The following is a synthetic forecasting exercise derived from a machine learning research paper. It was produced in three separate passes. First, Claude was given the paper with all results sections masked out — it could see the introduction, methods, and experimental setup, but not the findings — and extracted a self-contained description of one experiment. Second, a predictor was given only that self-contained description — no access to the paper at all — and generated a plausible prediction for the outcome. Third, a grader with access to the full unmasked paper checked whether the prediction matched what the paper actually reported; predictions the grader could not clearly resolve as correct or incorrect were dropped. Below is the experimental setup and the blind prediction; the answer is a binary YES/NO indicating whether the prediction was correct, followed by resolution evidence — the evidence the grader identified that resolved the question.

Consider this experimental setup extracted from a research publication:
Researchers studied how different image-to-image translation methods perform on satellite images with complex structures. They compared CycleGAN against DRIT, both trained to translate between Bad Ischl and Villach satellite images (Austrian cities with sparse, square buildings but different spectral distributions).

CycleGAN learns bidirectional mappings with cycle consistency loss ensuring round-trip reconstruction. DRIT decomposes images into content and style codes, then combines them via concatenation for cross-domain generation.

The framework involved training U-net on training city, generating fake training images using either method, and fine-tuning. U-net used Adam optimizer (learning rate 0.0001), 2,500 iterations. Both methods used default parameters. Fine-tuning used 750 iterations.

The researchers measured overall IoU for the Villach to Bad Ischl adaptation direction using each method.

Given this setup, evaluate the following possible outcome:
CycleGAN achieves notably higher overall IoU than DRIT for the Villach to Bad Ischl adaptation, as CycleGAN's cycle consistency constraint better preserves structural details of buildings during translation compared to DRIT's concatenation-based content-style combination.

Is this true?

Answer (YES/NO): YES